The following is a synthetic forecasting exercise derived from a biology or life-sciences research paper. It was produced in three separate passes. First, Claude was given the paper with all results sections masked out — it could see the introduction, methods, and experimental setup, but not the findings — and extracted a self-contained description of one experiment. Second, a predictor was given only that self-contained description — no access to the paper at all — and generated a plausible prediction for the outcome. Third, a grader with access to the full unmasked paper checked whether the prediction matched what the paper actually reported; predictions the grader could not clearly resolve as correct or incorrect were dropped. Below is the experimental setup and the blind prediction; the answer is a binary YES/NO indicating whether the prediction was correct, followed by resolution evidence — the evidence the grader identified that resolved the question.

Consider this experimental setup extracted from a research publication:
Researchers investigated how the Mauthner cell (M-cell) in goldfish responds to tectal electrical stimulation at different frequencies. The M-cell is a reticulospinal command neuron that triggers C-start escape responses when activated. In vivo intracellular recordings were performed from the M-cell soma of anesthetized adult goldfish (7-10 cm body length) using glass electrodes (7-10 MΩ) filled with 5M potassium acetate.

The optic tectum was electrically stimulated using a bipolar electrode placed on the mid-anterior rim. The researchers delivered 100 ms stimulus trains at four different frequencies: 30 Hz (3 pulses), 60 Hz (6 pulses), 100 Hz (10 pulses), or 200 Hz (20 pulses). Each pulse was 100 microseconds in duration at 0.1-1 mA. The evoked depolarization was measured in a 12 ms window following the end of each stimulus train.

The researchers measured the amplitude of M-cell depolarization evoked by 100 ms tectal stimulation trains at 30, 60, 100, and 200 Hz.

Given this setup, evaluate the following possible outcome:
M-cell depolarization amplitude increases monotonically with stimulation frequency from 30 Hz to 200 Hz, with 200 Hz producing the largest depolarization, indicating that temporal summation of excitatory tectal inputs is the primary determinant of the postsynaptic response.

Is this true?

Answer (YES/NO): YES